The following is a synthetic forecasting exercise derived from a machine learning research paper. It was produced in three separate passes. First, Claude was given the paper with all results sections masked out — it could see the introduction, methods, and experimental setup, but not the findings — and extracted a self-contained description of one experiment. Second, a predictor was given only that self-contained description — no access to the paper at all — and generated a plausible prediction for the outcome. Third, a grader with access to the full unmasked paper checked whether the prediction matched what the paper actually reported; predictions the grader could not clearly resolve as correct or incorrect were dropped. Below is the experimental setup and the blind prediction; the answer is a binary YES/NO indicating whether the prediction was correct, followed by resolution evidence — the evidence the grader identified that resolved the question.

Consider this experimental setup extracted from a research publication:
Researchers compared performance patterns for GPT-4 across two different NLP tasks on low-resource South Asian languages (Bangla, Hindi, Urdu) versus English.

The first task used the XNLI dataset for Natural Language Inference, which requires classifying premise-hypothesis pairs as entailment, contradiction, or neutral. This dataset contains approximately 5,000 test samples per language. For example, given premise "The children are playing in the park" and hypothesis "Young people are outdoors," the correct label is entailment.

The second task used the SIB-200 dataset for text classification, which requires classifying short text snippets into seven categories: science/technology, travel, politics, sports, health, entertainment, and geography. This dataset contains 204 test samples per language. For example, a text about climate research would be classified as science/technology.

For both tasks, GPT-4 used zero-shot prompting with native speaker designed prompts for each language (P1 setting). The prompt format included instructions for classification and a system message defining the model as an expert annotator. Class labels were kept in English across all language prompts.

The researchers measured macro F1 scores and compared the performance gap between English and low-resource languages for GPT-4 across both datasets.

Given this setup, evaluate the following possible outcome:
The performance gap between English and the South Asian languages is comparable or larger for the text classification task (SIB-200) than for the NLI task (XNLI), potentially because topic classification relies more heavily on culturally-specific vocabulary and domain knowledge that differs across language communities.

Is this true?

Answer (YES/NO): NO